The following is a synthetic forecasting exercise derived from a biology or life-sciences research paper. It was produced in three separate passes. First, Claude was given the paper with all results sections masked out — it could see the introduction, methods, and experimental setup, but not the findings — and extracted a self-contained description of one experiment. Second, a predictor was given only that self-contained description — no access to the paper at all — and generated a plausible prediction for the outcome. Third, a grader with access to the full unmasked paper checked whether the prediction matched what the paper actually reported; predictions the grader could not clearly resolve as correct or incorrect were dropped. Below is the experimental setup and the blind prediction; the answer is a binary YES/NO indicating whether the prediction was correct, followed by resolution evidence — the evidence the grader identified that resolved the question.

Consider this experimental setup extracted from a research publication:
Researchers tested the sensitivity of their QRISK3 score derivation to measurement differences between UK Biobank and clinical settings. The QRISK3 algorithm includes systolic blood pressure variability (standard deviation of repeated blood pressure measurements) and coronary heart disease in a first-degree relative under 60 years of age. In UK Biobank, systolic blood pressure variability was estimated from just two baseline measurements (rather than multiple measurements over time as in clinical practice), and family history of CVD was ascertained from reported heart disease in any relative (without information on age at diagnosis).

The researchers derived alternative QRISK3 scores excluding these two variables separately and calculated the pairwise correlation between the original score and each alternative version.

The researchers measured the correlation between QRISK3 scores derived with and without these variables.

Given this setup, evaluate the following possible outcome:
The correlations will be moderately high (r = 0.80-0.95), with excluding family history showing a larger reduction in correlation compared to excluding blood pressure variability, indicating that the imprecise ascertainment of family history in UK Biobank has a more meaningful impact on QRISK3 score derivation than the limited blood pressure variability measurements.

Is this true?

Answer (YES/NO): NO